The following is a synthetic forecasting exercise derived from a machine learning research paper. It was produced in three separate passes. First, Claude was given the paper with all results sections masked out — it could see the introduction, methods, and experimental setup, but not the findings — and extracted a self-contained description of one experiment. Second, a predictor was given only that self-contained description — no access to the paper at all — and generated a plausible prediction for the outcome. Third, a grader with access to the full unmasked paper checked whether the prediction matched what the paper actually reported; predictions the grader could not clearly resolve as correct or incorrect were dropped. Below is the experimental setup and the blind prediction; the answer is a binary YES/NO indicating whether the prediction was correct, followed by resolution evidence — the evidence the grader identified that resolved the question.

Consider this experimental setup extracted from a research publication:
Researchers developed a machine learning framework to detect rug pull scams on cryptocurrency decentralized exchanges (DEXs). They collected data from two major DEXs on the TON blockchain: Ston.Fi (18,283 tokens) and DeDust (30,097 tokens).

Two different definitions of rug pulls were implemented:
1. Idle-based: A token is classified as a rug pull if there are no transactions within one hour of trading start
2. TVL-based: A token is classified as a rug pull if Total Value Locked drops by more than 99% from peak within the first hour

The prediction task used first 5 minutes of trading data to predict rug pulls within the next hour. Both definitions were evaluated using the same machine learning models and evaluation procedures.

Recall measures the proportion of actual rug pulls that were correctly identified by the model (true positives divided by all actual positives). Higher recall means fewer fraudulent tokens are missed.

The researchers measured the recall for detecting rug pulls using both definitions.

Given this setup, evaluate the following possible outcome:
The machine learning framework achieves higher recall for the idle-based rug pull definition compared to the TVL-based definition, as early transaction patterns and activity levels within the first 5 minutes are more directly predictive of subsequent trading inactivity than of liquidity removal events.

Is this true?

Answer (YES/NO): YES